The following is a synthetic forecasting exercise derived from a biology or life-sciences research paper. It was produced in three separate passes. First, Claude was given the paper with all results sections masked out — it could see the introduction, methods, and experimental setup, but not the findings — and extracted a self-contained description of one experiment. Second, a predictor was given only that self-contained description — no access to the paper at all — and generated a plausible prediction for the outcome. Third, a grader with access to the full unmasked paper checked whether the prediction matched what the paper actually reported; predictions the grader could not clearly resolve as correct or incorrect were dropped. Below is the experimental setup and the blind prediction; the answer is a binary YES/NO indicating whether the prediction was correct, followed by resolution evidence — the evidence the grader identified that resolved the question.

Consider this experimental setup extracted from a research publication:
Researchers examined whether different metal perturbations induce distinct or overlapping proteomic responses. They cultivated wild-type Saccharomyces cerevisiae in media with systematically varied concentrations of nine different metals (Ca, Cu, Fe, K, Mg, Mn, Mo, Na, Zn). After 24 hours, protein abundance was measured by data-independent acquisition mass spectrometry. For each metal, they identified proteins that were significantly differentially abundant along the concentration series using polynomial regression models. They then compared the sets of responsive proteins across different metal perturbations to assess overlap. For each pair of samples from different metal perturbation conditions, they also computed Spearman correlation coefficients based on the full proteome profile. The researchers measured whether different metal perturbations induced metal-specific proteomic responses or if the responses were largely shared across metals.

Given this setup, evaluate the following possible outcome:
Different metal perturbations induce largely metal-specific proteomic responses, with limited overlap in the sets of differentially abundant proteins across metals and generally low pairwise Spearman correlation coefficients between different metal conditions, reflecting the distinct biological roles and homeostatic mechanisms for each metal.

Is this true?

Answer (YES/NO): NO